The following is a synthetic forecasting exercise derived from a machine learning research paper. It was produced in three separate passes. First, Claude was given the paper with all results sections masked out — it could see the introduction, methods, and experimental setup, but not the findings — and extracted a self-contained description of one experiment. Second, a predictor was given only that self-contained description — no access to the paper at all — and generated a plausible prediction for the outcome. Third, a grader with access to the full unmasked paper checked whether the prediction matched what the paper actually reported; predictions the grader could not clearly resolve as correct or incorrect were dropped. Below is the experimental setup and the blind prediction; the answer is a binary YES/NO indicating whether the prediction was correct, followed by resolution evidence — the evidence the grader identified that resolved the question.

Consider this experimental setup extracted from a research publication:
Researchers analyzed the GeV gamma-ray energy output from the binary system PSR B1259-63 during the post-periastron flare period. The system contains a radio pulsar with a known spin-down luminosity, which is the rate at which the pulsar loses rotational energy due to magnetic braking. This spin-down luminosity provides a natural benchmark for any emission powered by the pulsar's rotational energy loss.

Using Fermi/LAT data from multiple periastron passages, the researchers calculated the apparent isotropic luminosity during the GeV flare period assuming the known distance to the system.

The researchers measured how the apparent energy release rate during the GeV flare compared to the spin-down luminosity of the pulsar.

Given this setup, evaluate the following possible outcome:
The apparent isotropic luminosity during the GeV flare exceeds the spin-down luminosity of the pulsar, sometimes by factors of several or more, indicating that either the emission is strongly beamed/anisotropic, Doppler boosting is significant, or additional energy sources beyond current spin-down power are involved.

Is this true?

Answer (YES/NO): YES